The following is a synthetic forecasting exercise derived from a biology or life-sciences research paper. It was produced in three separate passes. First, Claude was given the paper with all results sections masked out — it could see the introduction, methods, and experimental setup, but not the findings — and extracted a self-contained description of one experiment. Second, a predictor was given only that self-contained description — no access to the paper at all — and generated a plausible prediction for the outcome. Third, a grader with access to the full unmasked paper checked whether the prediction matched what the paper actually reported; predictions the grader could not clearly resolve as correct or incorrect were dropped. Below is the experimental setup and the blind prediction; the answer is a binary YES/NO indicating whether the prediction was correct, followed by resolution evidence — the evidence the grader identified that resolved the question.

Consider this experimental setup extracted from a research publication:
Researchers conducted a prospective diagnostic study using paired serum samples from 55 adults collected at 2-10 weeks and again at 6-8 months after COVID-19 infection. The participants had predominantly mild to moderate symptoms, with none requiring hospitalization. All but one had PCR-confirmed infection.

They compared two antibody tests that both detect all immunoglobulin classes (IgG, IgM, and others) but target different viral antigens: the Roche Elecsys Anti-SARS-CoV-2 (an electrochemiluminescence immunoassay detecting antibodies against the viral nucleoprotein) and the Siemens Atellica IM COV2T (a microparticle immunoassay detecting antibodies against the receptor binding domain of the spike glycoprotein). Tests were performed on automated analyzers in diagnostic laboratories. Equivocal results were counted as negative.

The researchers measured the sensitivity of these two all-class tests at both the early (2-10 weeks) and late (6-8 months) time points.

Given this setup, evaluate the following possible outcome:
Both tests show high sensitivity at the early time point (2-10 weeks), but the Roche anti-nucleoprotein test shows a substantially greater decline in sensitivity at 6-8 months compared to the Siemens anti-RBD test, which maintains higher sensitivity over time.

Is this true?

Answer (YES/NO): NO